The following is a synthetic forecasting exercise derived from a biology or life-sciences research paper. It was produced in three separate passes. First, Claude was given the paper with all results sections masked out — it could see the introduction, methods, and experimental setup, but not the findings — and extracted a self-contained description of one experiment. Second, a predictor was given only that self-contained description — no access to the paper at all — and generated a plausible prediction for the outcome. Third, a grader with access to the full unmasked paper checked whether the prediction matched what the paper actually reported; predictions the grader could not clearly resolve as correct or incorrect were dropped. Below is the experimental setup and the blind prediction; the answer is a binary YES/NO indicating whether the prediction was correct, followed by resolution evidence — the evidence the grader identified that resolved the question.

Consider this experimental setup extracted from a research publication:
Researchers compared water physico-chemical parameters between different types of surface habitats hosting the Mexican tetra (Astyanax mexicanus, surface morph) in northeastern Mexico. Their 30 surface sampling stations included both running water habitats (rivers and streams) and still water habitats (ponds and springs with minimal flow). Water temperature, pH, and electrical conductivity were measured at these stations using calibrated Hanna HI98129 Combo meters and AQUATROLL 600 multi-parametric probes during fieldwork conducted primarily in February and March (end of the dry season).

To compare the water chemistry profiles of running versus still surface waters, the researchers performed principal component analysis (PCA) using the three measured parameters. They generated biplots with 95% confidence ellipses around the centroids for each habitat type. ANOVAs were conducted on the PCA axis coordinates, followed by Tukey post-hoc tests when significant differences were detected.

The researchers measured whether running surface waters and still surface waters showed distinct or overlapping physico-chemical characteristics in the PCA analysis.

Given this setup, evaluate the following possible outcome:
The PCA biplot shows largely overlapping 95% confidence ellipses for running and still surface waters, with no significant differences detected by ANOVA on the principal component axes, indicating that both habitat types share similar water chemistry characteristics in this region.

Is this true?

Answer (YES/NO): NO